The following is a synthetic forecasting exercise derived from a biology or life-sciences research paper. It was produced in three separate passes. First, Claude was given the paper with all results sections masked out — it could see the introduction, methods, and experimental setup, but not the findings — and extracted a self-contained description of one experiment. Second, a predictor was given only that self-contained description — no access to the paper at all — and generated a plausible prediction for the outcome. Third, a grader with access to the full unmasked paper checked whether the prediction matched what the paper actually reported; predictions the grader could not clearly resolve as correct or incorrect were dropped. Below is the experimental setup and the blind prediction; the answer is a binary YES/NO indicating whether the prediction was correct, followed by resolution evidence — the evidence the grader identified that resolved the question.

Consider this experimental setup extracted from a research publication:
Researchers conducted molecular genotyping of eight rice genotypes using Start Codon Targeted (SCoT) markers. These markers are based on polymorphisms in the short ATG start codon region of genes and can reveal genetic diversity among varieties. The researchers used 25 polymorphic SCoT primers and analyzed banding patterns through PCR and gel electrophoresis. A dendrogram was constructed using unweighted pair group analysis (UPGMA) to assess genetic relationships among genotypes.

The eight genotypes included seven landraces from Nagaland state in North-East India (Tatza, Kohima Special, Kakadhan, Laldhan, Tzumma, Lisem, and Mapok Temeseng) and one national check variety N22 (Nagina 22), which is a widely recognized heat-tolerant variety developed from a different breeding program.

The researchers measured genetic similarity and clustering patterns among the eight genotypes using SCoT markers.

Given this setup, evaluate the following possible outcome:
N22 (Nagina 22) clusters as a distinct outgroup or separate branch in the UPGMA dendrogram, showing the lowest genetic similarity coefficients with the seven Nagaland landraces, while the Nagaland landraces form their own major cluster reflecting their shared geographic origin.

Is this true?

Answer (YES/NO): NO